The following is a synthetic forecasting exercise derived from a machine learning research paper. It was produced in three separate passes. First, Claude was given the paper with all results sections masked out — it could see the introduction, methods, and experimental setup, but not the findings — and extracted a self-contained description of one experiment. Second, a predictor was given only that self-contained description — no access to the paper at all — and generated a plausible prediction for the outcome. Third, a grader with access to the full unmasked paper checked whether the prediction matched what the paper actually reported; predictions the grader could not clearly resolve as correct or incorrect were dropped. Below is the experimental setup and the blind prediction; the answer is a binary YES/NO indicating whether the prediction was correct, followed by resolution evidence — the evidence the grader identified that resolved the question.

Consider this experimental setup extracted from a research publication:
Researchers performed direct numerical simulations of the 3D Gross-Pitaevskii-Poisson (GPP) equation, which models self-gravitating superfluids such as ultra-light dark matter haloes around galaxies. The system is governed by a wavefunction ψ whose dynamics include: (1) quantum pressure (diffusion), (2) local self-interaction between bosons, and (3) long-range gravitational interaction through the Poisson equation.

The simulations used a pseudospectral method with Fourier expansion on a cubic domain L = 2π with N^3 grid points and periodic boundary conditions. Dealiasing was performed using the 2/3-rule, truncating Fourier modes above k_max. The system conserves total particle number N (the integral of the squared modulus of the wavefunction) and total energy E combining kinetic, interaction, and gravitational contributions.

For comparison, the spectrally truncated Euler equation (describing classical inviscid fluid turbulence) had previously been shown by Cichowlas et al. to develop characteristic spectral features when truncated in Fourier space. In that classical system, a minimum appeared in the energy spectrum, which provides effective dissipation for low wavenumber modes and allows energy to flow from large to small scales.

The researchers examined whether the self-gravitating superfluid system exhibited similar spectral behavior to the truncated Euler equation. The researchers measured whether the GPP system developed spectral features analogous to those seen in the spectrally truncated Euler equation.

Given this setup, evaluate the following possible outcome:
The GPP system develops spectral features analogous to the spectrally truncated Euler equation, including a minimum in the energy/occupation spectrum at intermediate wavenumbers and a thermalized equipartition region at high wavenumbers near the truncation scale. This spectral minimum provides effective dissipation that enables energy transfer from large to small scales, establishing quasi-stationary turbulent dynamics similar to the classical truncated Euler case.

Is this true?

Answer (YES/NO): NO